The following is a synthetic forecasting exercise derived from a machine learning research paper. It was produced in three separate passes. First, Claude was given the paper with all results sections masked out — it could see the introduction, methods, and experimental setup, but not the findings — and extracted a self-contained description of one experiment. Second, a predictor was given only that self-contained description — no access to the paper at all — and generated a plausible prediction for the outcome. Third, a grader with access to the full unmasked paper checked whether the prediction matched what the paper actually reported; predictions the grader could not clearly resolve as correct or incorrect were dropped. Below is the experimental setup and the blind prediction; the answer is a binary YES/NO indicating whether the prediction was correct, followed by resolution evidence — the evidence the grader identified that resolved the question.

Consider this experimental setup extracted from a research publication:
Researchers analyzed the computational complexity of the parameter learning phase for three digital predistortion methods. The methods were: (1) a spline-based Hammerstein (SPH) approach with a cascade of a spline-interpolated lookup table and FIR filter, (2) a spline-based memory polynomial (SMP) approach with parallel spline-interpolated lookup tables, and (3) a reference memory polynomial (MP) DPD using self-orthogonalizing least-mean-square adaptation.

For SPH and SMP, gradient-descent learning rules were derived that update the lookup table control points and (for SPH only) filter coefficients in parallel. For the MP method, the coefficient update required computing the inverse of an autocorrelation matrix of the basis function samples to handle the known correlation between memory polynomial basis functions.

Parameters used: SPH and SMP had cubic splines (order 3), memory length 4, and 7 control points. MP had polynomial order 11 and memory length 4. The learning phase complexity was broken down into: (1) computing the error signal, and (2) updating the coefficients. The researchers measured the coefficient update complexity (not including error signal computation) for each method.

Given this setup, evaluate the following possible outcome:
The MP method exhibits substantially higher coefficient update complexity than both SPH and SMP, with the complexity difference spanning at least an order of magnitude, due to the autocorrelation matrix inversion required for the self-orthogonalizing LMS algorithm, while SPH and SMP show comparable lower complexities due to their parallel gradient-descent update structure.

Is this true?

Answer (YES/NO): YES